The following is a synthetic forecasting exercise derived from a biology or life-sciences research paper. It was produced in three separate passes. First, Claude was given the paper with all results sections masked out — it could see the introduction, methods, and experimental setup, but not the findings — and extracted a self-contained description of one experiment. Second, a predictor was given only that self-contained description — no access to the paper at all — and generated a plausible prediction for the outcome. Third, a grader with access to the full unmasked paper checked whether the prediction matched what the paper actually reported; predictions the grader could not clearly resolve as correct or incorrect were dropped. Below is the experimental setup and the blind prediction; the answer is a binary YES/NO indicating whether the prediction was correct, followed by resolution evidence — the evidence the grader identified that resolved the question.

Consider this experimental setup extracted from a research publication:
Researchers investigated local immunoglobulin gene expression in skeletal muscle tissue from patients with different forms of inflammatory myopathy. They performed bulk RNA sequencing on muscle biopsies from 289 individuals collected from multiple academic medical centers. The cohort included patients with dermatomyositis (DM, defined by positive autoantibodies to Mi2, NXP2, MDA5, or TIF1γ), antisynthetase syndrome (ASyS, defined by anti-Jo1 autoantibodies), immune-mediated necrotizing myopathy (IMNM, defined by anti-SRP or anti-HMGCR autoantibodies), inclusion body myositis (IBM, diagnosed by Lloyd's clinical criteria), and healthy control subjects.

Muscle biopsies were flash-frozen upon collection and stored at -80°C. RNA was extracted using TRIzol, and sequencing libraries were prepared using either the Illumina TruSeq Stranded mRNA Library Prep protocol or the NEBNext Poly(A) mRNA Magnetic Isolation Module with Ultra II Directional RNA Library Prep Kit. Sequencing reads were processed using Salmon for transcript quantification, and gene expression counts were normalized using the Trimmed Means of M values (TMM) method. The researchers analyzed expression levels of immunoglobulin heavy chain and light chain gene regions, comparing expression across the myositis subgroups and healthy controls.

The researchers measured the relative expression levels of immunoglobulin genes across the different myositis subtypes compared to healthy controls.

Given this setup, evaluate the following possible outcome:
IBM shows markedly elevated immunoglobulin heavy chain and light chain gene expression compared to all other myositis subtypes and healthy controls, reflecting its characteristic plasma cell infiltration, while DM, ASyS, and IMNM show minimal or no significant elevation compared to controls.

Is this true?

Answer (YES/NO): NO